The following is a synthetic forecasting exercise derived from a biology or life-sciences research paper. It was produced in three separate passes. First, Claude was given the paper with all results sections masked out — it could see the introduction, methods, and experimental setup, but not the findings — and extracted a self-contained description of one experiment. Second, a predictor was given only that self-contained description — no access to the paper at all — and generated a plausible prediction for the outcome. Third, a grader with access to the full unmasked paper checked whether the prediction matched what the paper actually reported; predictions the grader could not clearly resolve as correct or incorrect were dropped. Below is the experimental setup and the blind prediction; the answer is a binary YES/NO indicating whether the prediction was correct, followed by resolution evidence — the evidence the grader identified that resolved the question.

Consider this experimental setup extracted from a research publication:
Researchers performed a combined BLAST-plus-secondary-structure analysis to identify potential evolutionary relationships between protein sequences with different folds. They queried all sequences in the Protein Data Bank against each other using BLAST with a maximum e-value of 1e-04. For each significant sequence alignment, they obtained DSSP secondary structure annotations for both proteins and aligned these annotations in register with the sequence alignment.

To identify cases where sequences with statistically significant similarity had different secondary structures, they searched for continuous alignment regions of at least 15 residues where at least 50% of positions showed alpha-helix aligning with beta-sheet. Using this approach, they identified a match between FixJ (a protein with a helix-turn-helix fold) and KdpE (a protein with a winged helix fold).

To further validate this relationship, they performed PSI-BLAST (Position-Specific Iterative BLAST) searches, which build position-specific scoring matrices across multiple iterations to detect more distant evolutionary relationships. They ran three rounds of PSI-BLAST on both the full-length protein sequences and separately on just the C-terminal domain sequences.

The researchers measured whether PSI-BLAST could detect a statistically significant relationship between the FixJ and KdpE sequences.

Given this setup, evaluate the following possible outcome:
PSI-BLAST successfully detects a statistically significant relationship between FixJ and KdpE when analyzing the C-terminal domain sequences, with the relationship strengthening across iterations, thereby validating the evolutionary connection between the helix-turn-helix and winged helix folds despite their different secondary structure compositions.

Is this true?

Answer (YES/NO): NO